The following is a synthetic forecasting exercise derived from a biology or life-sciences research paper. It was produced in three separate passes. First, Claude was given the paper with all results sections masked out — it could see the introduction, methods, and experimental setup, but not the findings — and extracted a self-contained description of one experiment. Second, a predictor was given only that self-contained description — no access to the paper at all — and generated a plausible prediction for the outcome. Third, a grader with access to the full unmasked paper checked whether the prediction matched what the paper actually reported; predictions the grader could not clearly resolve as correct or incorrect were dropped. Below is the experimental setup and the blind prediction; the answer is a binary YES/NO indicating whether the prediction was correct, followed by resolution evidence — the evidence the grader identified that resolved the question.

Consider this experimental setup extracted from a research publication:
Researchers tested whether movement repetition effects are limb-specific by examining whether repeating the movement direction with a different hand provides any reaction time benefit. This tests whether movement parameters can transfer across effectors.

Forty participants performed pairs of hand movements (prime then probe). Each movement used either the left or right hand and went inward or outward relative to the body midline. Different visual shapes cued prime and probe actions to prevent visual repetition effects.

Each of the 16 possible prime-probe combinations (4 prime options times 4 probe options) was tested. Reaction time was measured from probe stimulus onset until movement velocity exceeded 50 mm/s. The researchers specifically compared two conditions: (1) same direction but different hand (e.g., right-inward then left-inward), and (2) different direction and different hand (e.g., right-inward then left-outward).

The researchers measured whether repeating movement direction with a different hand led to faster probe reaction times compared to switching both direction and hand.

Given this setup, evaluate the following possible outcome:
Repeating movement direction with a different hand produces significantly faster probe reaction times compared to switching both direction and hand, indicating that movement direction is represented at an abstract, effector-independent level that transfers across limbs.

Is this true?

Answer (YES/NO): NO